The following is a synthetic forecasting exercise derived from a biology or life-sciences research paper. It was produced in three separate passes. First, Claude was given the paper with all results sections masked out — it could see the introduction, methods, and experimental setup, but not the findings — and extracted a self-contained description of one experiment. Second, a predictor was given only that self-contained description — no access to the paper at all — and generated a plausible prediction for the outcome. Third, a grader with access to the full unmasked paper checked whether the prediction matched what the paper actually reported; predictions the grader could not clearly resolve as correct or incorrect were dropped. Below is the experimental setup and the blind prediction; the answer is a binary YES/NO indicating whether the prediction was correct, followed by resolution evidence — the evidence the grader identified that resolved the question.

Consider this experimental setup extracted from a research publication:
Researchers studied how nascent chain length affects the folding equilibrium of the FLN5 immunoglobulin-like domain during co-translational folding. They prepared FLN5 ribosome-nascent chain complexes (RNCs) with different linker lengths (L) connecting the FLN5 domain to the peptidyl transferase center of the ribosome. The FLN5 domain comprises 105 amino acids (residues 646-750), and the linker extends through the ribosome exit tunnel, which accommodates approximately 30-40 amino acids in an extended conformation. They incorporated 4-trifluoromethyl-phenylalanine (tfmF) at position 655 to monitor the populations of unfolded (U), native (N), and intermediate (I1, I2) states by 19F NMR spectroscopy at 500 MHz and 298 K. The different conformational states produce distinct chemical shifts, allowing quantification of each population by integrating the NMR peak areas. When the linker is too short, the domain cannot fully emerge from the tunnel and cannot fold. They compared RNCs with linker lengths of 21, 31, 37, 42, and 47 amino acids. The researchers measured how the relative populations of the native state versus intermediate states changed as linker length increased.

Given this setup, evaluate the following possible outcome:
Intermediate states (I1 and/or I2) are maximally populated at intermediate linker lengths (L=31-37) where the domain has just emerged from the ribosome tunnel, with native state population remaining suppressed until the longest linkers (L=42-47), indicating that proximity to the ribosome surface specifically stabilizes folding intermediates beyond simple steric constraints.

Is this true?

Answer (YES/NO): NO